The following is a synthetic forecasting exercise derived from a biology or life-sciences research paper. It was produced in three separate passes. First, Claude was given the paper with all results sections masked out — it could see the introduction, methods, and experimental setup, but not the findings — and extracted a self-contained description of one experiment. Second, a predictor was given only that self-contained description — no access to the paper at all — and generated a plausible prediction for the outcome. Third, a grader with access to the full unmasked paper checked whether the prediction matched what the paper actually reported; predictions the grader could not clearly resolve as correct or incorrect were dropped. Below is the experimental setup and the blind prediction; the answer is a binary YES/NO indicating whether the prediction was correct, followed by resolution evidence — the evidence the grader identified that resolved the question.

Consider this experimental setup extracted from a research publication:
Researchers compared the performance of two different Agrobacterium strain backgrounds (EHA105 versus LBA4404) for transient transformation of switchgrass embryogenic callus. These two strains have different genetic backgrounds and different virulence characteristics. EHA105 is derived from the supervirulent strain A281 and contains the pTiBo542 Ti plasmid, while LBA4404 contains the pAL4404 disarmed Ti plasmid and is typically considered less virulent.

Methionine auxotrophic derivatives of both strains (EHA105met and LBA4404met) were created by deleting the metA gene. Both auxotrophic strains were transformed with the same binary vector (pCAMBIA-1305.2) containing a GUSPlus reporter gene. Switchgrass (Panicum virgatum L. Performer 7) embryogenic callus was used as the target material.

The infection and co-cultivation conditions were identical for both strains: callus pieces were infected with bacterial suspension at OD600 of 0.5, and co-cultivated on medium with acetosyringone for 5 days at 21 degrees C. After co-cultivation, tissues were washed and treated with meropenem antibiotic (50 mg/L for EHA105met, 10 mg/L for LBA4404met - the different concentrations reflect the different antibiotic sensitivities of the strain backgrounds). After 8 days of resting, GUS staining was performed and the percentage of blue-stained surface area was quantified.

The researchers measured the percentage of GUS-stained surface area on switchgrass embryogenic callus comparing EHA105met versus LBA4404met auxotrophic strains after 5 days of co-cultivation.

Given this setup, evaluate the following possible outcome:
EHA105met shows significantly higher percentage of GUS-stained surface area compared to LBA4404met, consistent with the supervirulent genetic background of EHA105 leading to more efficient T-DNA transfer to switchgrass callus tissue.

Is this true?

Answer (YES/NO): YES